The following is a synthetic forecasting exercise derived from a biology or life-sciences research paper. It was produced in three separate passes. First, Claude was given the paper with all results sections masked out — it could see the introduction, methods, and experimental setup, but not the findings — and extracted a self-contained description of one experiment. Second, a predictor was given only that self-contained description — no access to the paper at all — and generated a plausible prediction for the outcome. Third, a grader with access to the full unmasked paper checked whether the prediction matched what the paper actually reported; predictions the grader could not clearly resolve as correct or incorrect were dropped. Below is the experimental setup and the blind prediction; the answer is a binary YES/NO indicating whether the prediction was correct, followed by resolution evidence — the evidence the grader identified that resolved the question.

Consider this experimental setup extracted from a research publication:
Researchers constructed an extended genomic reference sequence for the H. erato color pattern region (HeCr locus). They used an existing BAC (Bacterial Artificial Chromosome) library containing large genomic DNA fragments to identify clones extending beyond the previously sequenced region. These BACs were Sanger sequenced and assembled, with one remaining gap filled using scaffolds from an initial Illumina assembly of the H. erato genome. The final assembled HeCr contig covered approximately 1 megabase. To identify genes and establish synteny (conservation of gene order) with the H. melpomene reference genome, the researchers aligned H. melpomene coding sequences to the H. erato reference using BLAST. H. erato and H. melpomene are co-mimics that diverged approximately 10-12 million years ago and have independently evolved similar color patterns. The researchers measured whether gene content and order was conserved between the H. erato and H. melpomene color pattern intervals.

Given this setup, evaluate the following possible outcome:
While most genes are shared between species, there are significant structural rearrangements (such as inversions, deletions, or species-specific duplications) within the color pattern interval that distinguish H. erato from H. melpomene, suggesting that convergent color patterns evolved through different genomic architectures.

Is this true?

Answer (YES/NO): NO